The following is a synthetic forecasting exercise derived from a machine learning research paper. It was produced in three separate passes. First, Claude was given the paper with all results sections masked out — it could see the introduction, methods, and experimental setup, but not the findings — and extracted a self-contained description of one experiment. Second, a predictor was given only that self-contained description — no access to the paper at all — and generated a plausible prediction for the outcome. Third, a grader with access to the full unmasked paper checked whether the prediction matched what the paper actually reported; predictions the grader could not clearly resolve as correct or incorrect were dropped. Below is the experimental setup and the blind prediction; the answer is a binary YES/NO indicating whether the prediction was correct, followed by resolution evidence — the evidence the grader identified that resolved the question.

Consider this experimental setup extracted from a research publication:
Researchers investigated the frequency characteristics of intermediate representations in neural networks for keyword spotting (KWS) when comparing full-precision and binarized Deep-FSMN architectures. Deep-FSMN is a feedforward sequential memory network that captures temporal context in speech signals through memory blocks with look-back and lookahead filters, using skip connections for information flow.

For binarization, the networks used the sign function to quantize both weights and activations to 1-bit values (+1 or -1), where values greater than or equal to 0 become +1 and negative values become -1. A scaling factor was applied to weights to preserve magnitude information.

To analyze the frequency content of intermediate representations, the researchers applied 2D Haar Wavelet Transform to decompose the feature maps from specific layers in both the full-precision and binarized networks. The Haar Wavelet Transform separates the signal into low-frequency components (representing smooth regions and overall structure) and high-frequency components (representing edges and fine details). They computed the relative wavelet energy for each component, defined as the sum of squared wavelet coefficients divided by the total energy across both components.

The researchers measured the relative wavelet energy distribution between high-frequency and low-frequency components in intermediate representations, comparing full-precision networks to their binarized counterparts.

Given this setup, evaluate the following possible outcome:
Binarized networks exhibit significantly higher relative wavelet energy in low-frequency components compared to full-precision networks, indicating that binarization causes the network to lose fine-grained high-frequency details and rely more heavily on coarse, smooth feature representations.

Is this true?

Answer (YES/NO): NO